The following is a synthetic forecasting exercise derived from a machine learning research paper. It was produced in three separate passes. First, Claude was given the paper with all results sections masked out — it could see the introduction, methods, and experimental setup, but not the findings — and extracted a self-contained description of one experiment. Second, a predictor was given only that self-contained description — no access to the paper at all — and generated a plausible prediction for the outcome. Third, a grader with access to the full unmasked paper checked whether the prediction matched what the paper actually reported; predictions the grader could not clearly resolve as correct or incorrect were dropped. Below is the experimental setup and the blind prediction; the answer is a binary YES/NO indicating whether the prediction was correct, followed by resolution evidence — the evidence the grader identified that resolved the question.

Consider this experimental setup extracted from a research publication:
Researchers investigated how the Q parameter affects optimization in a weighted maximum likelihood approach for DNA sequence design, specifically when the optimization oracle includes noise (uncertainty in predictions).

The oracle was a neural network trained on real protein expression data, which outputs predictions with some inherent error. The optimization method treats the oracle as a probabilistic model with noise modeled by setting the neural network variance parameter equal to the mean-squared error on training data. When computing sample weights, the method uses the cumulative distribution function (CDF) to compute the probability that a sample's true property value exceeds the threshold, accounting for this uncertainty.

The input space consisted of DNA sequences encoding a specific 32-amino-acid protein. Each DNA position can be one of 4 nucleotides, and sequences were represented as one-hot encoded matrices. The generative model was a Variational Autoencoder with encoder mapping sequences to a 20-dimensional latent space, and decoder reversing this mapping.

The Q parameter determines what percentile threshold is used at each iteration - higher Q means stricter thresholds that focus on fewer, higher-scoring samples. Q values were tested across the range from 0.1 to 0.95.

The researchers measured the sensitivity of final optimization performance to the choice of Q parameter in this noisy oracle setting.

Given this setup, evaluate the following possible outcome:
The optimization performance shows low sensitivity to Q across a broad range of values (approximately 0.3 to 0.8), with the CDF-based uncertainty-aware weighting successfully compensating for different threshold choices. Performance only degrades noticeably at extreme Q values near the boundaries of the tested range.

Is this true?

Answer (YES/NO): NO